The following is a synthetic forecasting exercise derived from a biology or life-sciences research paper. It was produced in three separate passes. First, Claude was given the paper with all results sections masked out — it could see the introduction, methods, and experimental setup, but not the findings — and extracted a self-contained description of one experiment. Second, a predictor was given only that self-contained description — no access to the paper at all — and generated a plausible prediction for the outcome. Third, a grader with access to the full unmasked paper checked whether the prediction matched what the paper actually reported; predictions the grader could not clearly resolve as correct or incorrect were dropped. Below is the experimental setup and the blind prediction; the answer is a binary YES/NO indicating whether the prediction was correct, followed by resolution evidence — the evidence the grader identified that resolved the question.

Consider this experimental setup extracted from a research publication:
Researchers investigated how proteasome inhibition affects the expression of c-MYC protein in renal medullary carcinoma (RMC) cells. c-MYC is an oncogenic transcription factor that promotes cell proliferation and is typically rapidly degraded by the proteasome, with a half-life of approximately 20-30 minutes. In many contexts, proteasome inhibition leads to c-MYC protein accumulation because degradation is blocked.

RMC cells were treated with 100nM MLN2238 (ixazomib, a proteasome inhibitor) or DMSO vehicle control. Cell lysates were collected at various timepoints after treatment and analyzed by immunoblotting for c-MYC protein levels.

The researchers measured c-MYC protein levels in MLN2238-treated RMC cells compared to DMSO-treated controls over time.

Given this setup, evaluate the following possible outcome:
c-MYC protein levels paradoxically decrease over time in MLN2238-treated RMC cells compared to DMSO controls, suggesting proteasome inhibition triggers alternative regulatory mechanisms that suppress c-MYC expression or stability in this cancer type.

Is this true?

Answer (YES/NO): NO